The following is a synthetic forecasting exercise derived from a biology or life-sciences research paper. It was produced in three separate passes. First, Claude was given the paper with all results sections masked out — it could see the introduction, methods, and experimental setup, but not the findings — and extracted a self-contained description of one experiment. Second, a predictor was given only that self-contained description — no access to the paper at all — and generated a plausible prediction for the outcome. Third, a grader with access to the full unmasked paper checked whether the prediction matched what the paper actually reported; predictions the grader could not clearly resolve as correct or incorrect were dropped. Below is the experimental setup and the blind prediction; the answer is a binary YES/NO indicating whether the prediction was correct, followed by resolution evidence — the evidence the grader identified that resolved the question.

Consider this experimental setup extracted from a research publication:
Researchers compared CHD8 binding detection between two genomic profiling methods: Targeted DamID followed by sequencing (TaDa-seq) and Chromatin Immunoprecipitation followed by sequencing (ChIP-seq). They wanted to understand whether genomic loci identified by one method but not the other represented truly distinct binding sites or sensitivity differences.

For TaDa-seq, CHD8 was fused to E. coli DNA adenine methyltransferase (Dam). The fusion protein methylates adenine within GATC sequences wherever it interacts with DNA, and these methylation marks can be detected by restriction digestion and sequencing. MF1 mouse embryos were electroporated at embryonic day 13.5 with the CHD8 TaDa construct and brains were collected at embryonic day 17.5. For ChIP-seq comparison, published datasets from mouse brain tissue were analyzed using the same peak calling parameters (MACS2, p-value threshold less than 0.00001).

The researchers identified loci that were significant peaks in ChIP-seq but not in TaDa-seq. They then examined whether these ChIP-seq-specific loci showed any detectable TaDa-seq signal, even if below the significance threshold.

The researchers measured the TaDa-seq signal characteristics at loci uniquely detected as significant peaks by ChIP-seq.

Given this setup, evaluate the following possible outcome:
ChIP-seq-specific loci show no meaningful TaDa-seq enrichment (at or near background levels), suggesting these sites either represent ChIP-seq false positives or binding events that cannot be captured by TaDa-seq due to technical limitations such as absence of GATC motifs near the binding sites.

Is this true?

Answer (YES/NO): NO